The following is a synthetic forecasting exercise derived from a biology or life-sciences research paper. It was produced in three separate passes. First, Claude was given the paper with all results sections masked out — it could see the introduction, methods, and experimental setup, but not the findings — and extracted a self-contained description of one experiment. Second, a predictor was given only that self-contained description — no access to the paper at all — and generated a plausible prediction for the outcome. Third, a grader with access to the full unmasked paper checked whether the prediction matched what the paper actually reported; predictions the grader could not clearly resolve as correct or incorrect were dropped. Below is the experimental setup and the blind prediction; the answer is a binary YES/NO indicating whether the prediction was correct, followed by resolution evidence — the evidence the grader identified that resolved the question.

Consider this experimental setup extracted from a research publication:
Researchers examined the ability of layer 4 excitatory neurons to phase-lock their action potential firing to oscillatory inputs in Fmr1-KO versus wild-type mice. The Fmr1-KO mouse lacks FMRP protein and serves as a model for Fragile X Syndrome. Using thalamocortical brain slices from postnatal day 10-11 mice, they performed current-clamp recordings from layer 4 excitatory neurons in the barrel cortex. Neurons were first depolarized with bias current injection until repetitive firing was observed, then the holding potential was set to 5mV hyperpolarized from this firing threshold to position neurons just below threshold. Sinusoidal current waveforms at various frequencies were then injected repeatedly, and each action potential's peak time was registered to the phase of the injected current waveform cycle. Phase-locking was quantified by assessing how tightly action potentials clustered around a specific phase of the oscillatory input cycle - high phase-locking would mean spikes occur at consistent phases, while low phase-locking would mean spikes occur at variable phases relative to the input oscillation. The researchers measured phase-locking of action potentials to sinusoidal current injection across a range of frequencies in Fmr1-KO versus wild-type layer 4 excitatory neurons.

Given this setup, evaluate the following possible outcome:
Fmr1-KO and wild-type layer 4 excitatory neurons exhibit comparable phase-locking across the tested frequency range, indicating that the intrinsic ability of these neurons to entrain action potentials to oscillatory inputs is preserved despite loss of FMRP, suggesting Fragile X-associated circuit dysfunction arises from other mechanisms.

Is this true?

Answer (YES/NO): NO